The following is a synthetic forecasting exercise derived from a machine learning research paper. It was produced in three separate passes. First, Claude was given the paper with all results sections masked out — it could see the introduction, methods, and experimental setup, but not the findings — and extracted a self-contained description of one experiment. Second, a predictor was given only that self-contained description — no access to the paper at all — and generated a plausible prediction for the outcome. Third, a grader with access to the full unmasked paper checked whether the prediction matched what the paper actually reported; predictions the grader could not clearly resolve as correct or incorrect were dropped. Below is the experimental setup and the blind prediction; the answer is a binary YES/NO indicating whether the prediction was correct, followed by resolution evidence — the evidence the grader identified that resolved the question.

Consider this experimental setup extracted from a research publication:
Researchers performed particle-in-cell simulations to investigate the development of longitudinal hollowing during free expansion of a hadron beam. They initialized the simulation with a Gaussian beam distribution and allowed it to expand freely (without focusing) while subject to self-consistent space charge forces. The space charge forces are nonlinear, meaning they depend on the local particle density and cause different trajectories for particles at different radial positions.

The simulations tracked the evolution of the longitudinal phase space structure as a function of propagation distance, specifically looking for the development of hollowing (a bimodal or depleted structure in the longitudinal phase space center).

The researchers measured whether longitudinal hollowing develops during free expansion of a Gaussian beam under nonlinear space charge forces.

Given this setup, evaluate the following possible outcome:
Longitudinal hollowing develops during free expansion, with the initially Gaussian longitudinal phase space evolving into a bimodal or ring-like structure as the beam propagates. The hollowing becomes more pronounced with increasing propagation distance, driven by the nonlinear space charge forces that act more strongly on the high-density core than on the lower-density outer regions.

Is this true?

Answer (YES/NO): YES